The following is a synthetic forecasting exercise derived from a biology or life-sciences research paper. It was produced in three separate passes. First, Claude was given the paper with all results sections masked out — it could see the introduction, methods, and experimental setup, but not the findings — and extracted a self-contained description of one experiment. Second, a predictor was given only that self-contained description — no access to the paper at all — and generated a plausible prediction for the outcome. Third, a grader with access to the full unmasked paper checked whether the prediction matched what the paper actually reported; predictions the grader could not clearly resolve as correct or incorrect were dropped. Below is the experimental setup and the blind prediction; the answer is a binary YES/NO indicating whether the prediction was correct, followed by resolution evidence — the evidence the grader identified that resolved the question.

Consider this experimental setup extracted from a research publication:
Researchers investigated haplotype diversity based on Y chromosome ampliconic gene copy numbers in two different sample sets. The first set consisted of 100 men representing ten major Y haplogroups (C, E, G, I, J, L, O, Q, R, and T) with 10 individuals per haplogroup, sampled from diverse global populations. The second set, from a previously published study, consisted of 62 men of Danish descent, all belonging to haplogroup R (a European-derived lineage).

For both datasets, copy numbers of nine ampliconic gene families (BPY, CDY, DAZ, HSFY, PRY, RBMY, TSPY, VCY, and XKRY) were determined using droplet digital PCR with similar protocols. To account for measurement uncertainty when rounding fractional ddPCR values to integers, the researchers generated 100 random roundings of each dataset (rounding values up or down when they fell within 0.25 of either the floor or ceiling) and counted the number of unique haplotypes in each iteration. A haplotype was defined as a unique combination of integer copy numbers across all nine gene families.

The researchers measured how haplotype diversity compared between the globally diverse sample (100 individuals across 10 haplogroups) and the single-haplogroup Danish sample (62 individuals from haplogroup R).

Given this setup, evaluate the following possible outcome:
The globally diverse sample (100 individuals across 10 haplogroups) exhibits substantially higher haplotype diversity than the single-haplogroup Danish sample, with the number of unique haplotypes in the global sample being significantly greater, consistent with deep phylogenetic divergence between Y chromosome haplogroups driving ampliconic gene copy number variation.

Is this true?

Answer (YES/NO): NO